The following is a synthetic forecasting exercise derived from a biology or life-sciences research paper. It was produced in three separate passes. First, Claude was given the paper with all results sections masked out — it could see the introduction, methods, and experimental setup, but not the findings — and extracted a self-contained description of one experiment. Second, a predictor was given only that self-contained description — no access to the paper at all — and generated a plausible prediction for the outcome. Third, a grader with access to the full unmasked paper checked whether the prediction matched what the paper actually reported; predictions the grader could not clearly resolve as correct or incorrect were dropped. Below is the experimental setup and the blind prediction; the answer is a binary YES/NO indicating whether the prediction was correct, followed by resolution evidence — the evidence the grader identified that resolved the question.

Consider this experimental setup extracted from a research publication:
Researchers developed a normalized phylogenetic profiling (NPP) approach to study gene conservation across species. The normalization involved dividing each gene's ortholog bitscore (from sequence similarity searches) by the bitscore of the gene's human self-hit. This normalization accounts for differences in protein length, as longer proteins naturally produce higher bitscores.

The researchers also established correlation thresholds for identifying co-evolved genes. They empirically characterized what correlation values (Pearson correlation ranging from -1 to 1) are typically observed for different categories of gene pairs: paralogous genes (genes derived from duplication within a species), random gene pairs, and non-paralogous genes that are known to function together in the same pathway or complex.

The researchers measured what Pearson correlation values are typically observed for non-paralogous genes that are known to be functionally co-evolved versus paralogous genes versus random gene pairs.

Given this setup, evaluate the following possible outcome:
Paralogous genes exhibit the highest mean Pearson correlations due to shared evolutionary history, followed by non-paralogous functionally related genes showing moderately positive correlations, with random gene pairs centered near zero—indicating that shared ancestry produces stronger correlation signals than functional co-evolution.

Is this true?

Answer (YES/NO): YES